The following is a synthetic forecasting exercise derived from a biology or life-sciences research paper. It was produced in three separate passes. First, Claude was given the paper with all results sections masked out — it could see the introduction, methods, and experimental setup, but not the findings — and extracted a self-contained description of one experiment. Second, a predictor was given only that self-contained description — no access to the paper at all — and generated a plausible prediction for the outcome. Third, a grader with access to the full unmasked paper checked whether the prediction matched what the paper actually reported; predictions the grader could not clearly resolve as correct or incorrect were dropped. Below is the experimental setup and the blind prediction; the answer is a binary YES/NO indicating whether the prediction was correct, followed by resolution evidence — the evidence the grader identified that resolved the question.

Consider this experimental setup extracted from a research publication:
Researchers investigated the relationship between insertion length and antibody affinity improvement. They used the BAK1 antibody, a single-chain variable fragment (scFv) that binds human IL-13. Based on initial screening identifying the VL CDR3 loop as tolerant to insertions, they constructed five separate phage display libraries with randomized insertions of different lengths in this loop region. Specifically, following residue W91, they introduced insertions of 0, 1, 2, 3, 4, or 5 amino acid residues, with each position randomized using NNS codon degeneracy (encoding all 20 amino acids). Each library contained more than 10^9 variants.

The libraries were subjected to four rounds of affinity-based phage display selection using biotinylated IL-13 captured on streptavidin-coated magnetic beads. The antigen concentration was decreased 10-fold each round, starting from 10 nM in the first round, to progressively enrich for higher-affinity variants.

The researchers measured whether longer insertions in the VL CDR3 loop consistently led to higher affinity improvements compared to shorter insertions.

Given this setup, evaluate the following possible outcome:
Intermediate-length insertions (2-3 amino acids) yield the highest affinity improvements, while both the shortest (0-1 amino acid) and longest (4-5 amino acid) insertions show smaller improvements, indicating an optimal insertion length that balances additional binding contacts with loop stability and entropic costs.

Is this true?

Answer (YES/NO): NO